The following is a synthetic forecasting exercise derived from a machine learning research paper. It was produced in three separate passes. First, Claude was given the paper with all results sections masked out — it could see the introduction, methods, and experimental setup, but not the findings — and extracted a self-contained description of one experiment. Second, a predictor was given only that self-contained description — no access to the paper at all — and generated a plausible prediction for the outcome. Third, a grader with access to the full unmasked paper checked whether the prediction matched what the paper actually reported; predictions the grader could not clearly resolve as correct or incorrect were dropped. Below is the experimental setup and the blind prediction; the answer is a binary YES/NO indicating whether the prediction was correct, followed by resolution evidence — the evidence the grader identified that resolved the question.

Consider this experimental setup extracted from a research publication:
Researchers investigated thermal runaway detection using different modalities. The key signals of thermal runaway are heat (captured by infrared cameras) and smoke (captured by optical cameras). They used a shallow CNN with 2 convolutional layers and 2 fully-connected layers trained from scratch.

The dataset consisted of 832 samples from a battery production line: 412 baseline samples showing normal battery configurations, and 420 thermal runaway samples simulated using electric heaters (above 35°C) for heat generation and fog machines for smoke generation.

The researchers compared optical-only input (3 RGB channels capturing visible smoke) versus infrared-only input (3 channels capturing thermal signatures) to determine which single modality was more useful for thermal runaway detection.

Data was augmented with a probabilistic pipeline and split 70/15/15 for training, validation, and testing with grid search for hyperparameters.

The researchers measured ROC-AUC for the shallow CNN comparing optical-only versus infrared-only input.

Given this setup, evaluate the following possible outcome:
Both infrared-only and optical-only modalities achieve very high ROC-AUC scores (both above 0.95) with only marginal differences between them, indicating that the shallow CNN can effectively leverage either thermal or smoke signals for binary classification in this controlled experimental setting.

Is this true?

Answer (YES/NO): NO